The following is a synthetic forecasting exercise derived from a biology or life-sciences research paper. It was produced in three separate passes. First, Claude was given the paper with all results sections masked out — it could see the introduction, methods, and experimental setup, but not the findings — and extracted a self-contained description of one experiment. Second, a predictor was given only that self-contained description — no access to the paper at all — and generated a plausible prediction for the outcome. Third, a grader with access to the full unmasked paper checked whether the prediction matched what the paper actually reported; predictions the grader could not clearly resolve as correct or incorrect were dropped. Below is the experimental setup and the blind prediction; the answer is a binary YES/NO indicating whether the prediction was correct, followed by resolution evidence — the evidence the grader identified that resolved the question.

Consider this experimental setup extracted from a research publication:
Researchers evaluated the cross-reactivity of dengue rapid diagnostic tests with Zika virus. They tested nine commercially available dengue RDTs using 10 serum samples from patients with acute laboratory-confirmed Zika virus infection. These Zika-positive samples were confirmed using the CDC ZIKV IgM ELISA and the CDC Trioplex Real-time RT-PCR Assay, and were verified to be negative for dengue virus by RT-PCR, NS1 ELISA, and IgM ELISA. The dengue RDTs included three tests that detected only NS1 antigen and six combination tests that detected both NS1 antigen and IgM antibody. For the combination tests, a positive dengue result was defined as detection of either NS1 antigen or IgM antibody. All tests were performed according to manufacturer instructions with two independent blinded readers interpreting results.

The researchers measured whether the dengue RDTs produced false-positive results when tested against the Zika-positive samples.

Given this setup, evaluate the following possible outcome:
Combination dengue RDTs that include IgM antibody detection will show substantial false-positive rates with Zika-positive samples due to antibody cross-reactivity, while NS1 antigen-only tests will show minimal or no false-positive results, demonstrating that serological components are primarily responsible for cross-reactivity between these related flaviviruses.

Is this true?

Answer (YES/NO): NO